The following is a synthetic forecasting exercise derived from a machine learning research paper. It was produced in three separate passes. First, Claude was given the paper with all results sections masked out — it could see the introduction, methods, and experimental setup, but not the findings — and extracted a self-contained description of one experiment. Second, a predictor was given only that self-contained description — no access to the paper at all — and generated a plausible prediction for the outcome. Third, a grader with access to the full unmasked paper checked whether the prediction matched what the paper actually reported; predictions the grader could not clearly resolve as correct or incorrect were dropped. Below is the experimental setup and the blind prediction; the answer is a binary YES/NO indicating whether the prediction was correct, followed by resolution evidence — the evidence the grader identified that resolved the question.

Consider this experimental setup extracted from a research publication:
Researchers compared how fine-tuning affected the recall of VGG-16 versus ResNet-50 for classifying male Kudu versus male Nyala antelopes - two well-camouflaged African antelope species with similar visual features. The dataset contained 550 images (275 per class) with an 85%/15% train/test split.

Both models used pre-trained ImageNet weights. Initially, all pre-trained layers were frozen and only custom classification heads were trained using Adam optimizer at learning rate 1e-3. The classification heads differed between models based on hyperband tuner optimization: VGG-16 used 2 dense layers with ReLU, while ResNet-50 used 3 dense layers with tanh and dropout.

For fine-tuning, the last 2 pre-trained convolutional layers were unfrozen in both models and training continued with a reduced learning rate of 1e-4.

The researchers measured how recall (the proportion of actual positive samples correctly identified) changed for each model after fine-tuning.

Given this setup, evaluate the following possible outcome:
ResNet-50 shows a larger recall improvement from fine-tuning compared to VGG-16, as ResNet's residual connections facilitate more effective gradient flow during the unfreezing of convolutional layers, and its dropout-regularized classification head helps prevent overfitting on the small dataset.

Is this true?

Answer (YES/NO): NO